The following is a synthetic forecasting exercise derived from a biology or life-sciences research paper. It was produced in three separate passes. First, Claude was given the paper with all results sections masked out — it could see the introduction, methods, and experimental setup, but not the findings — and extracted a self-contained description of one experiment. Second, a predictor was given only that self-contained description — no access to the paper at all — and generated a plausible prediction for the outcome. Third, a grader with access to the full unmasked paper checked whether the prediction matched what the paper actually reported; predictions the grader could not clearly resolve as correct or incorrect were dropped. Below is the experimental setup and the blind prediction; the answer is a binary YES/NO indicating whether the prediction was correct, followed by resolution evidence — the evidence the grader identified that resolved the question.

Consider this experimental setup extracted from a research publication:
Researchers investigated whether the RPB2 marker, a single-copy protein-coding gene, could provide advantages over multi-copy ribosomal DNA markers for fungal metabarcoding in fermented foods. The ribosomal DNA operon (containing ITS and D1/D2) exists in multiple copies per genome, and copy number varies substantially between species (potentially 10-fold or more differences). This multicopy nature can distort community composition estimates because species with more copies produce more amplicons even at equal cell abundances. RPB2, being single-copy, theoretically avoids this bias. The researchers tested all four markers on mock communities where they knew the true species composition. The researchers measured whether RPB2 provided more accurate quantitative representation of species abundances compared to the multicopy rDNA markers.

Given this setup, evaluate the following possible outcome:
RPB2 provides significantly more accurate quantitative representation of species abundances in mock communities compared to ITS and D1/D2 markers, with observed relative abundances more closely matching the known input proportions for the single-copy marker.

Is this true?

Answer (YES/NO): NO